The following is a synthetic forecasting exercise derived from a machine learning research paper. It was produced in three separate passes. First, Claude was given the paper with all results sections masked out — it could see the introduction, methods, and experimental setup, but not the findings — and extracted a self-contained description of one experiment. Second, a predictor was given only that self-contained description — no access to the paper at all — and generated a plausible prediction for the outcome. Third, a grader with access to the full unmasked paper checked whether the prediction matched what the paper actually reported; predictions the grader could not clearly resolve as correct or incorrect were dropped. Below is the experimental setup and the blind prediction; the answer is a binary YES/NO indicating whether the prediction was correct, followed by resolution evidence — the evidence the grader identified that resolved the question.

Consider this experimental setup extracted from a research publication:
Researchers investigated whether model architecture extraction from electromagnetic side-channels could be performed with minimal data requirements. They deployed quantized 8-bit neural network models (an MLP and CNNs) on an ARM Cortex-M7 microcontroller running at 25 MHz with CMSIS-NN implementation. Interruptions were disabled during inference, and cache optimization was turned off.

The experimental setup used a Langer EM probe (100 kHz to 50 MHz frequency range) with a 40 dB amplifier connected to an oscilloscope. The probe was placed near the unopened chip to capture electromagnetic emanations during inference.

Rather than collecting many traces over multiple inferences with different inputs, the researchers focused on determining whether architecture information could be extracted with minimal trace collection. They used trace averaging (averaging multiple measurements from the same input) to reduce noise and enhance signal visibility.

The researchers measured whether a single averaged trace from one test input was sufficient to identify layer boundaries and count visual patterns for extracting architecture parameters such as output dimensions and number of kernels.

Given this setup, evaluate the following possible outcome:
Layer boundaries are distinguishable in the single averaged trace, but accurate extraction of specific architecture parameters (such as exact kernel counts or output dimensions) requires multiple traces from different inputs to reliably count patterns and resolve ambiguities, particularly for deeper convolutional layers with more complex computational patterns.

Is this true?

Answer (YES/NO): NO